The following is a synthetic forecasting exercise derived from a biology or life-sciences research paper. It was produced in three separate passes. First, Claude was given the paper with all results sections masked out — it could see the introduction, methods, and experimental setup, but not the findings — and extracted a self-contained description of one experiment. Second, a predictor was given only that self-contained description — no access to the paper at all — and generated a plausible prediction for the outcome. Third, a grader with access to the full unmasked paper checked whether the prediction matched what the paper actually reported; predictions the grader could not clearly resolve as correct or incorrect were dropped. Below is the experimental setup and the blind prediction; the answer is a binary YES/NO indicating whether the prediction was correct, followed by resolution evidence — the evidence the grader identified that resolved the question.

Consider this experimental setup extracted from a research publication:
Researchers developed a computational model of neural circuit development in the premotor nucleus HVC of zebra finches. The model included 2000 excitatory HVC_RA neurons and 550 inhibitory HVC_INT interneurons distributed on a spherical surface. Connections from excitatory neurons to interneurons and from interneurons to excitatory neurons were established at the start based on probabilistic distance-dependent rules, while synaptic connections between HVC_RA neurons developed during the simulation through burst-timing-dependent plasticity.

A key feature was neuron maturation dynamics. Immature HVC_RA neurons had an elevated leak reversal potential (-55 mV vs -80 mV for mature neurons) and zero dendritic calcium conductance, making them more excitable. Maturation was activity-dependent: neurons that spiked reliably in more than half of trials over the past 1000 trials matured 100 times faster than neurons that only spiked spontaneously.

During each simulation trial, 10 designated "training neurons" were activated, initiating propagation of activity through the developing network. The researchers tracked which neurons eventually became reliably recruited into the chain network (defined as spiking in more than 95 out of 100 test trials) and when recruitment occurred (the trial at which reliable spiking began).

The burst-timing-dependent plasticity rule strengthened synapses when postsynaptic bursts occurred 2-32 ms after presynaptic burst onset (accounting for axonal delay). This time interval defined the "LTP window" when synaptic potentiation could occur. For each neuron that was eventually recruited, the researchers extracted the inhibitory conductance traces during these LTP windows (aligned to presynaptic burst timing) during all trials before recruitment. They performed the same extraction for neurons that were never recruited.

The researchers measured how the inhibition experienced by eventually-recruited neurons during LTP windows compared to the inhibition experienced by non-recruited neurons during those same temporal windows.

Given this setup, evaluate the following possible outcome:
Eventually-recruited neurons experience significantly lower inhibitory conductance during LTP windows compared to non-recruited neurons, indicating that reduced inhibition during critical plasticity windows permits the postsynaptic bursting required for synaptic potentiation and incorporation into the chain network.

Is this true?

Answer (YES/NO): YES